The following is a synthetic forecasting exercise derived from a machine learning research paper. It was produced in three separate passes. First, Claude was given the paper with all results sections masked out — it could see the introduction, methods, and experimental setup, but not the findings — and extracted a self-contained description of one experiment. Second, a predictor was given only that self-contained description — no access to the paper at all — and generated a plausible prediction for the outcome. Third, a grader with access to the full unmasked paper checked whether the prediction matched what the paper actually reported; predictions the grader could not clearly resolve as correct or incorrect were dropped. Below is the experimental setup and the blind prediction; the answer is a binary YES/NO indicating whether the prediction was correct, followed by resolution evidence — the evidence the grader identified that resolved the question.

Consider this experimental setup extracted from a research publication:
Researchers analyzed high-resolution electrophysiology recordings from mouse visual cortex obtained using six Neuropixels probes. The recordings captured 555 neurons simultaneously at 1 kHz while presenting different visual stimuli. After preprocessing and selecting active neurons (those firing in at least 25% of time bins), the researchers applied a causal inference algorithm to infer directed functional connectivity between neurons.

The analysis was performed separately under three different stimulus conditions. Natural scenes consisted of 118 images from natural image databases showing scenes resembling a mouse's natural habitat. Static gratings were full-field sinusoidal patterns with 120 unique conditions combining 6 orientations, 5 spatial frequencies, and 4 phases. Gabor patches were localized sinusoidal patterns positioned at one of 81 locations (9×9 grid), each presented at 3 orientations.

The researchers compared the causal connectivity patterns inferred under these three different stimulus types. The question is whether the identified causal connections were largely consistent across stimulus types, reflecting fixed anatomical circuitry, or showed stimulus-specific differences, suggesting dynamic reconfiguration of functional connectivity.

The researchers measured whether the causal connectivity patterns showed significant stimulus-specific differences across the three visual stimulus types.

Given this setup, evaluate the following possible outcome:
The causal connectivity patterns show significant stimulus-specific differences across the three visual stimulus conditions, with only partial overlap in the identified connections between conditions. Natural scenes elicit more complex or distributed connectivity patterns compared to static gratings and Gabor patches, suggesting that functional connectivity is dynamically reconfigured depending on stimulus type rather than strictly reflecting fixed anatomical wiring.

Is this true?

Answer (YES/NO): YES